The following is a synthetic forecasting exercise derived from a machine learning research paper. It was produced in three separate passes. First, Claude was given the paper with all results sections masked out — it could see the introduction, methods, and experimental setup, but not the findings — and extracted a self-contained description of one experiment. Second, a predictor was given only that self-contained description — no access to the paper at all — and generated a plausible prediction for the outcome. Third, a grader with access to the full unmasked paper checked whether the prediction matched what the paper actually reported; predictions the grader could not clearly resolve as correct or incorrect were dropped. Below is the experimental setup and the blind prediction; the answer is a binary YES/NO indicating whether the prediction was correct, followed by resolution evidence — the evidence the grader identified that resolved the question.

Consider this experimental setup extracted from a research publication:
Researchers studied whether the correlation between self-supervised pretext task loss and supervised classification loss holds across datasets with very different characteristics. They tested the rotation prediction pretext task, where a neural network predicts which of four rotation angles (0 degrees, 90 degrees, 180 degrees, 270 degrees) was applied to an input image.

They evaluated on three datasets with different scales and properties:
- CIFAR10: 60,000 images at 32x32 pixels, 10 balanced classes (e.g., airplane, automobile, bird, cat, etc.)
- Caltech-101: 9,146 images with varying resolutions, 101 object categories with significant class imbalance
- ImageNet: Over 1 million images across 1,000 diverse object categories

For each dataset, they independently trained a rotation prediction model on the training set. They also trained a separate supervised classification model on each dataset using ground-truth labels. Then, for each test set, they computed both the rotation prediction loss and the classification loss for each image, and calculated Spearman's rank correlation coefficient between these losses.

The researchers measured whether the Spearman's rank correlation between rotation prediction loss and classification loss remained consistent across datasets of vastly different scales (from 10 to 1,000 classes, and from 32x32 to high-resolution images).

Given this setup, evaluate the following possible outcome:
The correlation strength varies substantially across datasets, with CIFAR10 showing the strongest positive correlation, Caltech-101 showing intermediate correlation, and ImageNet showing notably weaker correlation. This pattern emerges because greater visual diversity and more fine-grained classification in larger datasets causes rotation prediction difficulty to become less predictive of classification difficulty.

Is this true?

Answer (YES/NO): NO